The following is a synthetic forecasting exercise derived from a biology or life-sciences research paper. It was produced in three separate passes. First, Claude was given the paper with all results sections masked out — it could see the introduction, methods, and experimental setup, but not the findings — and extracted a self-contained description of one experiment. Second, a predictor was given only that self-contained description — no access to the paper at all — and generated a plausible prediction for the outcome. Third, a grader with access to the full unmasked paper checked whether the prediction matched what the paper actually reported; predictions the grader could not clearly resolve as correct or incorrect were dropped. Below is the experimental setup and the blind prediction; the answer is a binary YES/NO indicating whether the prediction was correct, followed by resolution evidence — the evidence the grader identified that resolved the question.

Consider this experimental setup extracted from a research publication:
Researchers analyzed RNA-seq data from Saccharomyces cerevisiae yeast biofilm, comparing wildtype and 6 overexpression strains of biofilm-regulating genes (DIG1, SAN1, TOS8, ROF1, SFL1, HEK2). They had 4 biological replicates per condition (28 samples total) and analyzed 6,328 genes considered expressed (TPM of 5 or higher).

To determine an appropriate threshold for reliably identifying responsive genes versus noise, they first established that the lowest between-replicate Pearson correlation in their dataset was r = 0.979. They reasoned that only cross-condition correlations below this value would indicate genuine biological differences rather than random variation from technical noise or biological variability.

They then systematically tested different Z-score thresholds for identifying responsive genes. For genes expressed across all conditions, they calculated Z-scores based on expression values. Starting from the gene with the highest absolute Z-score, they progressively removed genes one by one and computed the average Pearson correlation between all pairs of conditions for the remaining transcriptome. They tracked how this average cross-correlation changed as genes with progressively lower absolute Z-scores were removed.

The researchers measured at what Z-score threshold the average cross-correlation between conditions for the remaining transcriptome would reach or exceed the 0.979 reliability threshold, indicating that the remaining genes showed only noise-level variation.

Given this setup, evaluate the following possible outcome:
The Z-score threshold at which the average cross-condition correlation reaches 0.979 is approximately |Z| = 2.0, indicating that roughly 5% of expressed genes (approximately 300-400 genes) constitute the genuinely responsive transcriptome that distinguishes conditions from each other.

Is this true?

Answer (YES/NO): NO